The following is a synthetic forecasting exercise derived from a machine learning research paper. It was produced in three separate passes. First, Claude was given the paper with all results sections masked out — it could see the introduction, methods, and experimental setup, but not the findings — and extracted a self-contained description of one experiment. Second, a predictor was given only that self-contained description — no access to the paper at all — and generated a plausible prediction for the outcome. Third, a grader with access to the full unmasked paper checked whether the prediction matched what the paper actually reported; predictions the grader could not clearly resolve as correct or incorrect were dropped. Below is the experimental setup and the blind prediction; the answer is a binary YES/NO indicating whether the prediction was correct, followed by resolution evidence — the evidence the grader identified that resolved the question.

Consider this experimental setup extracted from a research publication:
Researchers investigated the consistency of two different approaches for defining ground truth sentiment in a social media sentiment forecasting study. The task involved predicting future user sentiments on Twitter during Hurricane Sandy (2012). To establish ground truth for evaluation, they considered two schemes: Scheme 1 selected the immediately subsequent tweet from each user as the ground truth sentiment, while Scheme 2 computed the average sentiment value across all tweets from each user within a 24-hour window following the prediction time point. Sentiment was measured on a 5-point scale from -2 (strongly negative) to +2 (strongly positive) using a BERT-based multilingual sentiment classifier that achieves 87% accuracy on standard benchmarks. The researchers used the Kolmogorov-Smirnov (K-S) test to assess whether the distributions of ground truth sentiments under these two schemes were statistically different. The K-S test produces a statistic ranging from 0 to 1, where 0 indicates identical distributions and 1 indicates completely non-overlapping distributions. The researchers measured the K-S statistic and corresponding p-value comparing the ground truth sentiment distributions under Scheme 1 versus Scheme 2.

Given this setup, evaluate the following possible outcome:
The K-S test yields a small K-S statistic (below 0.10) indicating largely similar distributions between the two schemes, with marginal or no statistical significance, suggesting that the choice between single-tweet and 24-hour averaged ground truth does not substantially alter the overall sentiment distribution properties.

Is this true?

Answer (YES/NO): YES